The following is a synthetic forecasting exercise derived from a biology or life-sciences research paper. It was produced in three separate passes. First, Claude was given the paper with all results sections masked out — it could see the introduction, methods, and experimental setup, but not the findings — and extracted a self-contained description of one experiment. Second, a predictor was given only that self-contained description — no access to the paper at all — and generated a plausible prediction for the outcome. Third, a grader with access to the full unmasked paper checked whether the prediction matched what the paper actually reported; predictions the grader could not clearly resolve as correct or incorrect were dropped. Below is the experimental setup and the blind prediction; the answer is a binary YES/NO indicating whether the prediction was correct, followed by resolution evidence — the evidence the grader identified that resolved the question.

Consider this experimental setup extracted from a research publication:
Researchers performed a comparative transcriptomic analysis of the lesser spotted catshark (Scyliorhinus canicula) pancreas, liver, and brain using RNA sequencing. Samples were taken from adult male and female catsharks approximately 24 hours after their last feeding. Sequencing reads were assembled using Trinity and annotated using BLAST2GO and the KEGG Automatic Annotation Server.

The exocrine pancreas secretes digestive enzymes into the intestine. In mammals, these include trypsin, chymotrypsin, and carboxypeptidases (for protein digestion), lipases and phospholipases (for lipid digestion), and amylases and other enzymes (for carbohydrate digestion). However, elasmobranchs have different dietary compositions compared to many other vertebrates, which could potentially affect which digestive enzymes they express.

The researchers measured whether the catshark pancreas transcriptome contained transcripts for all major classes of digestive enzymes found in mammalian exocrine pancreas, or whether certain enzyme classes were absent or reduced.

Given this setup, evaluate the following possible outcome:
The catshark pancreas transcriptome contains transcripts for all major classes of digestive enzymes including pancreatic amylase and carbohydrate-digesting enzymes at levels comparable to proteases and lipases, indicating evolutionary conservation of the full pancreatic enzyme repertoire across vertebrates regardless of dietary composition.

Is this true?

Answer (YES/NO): NO